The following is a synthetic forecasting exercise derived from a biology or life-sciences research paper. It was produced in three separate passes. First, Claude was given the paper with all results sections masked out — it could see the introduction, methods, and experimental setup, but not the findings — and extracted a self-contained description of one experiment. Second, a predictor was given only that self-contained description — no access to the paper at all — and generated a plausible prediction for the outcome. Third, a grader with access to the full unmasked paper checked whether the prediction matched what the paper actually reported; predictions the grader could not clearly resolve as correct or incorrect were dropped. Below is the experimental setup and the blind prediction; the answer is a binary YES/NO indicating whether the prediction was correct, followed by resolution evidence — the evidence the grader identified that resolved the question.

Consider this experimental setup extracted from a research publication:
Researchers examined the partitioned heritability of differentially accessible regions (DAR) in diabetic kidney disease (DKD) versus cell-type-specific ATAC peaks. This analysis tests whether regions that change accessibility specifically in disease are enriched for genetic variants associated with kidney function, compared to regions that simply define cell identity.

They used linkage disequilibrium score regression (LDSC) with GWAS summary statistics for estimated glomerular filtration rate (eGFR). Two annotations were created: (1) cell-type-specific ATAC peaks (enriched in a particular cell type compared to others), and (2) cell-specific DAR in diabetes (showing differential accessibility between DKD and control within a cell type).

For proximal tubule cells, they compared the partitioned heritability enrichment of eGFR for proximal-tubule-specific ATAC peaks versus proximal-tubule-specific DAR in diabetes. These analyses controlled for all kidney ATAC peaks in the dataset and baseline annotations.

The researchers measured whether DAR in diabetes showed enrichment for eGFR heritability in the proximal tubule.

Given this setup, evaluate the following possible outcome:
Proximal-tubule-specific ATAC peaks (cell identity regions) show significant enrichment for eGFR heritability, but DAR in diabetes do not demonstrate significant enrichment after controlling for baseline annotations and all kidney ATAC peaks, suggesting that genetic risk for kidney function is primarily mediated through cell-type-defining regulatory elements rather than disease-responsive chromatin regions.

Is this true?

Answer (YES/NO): NO